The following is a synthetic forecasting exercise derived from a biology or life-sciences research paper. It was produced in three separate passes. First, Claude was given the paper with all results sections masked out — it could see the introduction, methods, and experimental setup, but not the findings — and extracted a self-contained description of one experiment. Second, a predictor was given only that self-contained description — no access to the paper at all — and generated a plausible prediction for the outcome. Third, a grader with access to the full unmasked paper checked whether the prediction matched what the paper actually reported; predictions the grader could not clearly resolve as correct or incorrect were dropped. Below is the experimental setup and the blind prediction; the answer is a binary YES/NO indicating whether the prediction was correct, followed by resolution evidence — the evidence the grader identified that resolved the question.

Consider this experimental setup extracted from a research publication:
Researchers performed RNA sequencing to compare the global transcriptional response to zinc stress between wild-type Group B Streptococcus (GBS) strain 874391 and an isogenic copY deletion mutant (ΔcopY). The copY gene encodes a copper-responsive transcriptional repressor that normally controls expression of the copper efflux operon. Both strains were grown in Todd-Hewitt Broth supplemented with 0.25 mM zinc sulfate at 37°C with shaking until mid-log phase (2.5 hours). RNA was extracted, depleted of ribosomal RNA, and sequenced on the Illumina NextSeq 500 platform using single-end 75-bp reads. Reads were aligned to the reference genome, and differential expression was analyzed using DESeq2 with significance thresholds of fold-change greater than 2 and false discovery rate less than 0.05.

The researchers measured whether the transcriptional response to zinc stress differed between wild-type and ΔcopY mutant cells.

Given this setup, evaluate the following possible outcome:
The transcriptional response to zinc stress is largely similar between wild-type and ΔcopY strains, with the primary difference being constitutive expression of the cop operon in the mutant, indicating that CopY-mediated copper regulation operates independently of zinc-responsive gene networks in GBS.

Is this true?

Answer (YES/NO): NO